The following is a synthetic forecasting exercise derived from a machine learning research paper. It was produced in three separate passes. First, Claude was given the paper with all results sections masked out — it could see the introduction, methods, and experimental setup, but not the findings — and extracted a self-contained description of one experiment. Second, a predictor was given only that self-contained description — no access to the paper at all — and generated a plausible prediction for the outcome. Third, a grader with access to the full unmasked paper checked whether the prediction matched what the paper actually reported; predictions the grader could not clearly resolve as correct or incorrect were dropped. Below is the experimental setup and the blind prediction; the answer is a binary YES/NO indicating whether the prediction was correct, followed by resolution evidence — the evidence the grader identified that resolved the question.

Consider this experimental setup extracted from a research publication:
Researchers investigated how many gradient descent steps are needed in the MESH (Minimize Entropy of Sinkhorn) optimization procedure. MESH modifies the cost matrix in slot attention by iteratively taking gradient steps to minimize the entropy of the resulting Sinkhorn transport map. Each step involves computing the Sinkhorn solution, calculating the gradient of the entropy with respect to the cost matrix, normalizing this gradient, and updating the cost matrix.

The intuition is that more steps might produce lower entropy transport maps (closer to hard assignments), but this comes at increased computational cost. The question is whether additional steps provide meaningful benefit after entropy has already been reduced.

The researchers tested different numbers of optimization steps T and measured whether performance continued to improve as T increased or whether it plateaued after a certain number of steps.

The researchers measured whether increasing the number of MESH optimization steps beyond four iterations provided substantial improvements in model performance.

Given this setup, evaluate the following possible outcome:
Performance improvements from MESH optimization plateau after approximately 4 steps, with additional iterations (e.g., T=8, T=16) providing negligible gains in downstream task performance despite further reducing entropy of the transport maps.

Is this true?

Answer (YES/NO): YES